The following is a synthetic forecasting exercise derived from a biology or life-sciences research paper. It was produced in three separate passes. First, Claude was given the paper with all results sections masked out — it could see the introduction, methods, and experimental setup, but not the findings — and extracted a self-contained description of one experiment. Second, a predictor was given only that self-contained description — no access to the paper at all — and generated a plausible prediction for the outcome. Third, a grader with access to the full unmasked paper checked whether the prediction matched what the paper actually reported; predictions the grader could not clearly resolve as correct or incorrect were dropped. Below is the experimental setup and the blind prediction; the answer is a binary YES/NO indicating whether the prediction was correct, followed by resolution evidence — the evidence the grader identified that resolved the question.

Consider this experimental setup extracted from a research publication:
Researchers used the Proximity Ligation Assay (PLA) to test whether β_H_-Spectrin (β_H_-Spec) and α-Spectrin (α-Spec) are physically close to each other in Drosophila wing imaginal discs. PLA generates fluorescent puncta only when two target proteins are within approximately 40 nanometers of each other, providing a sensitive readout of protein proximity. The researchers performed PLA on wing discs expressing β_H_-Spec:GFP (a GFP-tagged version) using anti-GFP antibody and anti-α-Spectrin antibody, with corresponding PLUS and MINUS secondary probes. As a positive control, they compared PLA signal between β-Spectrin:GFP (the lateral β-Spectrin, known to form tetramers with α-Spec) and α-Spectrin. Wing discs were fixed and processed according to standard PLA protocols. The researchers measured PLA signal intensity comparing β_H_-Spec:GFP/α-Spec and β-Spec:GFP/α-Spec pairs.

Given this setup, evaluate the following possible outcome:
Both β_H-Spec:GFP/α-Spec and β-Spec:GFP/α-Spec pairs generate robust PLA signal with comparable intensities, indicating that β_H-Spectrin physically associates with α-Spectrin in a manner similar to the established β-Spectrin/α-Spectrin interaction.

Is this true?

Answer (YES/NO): NO